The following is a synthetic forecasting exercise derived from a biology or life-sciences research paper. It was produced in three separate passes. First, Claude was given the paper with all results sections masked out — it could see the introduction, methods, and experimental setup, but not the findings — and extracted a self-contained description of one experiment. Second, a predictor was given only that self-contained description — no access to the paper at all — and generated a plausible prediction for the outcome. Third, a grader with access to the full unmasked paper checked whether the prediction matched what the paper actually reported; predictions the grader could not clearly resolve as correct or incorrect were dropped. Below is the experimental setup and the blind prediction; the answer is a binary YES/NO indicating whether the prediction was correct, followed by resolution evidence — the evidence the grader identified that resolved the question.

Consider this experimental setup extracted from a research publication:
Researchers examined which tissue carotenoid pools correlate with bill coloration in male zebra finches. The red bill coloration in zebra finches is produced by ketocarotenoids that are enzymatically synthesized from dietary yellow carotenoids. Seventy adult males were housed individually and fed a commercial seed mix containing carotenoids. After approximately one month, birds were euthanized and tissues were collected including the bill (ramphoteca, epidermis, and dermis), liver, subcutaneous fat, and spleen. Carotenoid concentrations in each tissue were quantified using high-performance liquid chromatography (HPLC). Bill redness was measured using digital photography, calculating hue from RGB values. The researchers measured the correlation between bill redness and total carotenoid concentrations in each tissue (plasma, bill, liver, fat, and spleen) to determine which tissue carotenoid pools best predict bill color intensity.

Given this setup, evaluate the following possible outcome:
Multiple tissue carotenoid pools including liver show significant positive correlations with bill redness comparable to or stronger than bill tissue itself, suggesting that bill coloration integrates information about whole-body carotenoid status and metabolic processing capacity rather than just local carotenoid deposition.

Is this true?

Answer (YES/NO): NO